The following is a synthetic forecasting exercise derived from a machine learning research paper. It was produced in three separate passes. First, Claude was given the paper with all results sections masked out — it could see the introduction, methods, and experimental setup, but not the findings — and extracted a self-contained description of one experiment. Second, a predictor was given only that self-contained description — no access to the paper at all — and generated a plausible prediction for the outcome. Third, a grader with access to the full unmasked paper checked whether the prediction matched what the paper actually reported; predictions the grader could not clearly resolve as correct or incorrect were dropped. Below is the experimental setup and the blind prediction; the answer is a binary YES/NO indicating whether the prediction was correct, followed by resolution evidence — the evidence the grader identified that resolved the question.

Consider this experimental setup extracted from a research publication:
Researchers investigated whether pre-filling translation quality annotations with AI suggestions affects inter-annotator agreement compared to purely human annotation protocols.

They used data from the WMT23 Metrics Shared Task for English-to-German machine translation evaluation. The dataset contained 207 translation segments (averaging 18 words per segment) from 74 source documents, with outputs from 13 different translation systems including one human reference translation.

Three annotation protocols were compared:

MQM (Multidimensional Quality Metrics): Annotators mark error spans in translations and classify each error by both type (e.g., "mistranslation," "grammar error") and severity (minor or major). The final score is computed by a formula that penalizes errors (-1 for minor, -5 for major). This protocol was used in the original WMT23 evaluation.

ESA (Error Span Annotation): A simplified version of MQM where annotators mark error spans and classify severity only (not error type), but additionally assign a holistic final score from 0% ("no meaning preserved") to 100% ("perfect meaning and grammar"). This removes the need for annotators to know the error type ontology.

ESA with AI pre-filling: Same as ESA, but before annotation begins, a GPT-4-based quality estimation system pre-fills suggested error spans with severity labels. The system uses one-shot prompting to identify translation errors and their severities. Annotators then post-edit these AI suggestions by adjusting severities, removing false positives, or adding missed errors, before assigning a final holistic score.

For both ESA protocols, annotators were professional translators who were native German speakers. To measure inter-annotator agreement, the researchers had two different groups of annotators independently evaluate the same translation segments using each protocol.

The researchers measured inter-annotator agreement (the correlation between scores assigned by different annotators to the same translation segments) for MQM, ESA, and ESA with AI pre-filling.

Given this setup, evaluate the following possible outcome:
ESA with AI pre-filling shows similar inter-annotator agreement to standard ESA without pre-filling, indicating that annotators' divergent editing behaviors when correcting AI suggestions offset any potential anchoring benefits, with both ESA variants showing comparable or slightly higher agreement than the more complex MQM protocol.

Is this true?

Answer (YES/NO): NO